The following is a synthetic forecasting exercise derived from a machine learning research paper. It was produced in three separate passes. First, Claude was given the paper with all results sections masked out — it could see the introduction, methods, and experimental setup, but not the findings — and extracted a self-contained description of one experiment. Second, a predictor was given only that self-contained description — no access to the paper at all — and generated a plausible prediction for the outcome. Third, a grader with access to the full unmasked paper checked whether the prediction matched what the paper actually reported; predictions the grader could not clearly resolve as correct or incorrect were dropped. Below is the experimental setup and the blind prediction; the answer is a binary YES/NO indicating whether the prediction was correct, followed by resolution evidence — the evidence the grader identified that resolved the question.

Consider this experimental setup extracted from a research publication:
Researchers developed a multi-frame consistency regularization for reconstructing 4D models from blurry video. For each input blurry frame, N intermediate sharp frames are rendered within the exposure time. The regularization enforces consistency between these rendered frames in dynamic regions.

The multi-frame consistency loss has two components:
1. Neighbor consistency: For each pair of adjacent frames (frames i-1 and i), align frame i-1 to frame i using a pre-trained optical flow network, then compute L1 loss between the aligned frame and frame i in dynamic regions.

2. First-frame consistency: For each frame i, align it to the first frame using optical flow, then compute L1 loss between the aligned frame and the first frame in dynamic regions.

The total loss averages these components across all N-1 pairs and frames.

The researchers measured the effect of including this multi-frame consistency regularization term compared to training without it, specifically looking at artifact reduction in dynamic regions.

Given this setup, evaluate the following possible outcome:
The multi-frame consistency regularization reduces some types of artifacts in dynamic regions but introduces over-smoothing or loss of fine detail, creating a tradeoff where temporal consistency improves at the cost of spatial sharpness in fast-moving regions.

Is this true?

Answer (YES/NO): NO